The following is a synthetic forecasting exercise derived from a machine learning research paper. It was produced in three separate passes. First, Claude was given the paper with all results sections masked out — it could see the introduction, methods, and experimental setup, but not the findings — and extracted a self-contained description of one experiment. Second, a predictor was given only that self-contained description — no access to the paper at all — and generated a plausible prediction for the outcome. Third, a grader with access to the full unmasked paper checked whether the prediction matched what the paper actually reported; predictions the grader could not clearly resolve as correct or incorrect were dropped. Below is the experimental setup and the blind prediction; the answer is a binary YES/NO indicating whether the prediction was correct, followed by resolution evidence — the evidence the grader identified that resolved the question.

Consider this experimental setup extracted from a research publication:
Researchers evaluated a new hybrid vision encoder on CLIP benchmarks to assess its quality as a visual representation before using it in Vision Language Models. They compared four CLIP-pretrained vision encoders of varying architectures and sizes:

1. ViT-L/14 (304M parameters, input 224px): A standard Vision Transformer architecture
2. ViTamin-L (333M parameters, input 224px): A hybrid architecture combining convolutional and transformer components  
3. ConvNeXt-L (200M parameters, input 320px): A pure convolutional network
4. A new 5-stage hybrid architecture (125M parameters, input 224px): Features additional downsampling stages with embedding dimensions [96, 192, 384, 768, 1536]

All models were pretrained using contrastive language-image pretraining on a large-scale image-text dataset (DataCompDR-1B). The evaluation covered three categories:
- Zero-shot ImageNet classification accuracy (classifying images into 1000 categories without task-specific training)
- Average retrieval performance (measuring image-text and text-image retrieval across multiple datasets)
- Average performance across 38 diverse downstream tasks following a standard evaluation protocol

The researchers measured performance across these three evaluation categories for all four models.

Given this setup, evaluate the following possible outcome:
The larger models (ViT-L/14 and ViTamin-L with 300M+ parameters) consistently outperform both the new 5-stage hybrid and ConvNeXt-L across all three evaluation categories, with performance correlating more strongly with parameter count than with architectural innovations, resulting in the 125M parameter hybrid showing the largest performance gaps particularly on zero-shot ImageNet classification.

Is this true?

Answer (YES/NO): NO